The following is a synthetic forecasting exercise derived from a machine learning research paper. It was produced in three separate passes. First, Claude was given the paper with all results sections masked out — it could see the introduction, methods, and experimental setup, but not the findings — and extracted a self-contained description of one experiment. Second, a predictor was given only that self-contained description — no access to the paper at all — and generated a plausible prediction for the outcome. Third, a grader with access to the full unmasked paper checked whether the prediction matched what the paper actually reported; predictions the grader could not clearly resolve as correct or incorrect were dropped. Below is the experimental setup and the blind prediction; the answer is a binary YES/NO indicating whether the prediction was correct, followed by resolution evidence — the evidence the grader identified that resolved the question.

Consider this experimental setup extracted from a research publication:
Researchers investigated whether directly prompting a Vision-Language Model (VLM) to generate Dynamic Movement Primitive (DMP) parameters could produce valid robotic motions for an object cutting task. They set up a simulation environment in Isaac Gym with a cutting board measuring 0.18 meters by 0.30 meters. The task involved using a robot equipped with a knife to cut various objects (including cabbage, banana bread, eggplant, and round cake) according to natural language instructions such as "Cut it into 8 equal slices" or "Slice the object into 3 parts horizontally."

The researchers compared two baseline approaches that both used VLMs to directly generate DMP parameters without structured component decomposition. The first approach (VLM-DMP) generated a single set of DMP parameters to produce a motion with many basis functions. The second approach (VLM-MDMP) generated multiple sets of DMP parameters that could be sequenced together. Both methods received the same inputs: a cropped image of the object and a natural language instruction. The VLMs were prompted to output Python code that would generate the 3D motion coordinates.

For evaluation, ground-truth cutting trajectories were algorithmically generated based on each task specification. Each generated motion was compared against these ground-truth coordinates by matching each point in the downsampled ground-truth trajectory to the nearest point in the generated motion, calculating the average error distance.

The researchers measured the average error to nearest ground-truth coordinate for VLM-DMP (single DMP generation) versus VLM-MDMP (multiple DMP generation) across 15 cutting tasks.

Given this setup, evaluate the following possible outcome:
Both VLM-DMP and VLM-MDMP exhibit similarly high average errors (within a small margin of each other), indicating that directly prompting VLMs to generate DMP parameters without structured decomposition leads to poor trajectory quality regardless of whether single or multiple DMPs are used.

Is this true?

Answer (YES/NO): YES